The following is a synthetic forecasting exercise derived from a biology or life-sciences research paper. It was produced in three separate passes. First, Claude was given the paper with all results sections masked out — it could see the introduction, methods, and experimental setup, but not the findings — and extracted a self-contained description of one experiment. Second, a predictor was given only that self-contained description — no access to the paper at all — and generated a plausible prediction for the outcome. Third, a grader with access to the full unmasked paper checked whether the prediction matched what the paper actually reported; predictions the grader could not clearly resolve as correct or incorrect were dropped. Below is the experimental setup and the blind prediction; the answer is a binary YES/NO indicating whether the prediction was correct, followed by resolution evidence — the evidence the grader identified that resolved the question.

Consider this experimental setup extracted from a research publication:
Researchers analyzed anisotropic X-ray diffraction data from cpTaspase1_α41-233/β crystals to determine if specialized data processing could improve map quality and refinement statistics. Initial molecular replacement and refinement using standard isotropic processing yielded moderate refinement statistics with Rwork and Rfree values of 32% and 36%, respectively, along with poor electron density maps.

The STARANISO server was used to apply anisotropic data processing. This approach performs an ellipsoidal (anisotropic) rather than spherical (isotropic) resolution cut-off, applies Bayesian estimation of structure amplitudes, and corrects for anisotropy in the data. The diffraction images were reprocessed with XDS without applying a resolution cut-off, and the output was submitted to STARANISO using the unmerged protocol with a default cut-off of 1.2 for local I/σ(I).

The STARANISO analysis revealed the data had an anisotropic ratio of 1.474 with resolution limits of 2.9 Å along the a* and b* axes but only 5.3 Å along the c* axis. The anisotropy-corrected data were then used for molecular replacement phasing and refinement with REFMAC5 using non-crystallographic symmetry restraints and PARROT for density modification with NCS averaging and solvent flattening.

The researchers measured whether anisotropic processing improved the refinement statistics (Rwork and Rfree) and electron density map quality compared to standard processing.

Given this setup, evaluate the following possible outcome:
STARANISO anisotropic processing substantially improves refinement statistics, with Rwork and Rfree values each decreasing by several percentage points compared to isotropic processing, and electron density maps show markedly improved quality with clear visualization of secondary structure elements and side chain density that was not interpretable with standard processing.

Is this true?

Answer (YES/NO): YES